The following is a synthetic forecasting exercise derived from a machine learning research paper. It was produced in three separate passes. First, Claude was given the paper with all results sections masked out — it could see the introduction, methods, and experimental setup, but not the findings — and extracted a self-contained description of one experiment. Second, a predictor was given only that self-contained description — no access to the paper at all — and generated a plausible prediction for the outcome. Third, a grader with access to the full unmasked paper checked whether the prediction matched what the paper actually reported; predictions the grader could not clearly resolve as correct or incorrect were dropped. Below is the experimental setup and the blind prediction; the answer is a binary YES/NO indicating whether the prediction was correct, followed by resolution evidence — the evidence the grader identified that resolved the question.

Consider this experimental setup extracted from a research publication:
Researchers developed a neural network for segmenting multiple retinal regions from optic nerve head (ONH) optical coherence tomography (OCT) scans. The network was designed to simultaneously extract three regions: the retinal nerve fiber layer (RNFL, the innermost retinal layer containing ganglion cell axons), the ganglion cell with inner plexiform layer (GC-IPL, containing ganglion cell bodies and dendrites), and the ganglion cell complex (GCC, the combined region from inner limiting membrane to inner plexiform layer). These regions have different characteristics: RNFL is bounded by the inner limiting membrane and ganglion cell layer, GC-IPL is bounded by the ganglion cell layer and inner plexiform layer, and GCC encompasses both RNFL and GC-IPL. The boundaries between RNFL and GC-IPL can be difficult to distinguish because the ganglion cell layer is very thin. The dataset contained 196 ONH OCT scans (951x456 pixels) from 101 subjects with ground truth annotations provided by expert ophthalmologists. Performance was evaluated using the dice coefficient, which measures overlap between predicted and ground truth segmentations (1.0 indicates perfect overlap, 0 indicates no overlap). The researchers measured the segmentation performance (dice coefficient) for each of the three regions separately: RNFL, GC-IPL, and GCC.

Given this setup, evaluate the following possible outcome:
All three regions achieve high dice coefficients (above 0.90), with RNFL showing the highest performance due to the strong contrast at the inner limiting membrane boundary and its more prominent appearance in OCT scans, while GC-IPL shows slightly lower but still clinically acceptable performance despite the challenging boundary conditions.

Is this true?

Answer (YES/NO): NO